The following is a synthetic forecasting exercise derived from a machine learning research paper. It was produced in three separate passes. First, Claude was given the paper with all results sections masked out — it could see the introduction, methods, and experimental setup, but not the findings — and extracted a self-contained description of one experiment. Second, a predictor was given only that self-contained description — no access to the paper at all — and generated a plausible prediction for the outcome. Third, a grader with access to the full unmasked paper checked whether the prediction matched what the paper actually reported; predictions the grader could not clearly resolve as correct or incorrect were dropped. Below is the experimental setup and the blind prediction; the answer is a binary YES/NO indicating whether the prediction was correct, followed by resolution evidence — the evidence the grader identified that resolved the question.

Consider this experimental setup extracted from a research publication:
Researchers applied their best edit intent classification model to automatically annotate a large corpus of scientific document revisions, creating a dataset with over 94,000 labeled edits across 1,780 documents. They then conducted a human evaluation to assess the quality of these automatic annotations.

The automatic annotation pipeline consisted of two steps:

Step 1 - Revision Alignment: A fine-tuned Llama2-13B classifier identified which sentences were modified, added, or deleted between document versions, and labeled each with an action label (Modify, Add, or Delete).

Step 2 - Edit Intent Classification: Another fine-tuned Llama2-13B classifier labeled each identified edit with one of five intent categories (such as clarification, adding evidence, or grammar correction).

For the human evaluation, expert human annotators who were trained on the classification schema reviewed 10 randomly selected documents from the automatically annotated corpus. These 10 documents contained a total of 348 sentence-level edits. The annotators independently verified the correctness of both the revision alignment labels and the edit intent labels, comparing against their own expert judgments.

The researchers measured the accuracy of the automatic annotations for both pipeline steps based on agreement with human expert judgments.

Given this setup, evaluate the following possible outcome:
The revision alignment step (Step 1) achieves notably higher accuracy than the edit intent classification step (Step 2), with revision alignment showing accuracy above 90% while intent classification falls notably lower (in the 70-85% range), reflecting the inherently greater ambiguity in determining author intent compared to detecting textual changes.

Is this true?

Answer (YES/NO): NO